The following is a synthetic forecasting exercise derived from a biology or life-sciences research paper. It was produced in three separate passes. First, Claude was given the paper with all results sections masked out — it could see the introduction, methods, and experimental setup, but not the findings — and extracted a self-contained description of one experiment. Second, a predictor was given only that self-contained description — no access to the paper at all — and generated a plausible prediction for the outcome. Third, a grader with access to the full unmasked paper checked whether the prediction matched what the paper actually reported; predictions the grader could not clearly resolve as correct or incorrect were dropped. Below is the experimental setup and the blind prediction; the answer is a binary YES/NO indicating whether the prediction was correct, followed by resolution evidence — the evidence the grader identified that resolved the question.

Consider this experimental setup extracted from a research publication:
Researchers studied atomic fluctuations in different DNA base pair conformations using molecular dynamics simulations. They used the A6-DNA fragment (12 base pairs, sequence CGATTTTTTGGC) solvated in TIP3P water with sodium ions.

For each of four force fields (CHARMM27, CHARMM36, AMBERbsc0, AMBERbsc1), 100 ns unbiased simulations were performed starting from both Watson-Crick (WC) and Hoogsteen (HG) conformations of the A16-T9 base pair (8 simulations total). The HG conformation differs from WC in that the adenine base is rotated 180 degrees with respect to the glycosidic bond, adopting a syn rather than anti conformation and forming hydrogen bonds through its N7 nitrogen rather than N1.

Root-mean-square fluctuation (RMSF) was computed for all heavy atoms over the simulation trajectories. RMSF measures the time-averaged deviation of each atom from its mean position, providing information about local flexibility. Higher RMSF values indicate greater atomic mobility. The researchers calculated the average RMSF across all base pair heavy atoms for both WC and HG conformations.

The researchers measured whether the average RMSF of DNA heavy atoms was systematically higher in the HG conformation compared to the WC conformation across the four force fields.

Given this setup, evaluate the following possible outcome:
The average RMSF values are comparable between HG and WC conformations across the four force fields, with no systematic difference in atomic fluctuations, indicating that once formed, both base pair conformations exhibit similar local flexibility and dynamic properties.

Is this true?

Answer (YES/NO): NO